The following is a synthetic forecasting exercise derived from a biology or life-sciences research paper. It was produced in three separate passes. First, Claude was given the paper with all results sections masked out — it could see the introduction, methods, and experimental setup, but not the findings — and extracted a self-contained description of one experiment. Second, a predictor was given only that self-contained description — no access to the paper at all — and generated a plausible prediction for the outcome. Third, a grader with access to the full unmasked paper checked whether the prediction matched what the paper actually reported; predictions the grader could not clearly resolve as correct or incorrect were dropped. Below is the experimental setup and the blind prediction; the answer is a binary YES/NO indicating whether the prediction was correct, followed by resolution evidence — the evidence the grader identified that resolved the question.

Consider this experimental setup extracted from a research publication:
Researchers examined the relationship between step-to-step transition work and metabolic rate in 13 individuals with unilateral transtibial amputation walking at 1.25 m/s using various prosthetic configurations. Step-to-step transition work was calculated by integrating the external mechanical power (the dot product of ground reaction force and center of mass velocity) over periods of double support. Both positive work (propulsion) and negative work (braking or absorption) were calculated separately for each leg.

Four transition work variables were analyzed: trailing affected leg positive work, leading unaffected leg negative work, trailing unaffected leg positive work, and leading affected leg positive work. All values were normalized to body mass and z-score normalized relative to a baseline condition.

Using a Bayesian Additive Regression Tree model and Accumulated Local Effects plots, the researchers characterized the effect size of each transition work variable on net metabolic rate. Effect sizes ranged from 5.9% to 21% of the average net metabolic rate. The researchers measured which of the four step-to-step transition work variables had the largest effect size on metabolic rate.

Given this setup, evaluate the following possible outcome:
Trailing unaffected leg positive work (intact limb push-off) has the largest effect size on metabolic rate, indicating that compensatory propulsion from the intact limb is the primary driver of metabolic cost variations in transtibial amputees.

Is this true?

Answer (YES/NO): NO